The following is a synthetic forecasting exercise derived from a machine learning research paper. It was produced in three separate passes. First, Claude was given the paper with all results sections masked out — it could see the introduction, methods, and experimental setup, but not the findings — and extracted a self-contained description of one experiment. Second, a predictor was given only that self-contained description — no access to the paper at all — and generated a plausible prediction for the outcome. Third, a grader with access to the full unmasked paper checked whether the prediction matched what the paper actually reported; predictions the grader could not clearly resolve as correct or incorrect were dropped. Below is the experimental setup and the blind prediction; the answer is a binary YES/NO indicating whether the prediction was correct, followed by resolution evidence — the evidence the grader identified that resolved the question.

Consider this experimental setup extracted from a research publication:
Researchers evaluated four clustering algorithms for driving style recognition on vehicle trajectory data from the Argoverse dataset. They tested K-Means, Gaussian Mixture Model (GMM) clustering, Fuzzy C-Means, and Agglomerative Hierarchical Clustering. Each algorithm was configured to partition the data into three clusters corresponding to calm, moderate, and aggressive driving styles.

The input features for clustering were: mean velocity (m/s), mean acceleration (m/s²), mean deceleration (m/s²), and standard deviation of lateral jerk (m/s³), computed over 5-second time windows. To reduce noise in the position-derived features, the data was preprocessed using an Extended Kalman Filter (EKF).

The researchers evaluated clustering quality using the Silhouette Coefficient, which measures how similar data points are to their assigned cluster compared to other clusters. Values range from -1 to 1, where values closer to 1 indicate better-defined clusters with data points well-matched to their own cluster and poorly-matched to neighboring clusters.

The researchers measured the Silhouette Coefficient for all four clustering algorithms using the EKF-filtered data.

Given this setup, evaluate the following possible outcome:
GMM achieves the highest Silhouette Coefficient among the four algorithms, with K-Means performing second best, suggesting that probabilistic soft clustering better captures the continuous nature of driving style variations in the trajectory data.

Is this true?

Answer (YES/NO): NO